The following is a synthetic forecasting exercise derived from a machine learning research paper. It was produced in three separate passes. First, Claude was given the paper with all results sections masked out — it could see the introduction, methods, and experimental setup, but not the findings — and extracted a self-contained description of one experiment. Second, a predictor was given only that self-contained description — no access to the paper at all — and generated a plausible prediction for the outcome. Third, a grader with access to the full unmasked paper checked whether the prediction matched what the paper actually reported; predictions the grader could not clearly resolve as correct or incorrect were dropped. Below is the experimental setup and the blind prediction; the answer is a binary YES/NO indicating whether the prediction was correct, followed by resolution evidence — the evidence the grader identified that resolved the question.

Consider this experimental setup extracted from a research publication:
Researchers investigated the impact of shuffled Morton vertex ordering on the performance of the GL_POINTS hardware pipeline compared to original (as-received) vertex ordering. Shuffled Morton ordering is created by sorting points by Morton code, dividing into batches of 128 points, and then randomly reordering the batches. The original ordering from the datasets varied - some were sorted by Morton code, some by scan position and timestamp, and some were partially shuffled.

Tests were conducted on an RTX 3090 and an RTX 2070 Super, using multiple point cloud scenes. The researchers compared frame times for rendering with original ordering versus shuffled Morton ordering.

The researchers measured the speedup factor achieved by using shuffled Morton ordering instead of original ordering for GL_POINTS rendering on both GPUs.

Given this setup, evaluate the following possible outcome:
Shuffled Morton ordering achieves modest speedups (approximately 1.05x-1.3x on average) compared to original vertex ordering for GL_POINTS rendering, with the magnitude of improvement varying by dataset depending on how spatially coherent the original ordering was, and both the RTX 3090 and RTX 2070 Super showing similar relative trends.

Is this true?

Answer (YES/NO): NO